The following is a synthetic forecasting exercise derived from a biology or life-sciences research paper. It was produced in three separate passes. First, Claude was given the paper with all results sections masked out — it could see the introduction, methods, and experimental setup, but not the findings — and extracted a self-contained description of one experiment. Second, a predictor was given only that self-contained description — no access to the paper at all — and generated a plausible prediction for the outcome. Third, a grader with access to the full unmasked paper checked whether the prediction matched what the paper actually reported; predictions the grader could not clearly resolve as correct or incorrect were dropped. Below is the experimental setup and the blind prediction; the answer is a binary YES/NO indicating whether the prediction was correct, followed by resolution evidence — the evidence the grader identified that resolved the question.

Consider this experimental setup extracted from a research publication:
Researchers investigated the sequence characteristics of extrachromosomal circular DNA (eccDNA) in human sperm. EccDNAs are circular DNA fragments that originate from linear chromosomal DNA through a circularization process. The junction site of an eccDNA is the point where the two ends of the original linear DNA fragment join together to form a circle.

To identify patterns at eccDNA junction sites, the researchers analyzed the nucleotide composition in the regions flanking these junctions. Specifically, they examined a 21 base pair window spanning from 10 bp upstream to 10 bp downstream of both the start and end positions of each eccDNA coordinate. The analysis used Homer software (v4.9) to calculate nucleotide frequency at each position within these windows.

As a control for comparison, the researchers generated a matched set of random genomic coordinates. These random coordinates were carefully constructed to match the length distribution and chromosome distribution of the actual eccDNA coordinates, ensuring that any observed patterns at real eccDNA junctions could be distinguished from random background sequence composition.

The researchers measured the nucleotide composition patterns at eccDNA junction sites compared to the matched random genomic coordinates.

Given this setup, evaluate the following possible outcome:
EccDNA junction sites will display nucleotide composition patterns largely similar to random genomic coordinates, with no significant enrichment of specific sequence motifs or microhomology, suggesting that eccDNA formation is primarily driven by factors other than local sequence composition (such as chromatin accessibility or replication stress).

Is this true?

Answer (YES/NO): NO